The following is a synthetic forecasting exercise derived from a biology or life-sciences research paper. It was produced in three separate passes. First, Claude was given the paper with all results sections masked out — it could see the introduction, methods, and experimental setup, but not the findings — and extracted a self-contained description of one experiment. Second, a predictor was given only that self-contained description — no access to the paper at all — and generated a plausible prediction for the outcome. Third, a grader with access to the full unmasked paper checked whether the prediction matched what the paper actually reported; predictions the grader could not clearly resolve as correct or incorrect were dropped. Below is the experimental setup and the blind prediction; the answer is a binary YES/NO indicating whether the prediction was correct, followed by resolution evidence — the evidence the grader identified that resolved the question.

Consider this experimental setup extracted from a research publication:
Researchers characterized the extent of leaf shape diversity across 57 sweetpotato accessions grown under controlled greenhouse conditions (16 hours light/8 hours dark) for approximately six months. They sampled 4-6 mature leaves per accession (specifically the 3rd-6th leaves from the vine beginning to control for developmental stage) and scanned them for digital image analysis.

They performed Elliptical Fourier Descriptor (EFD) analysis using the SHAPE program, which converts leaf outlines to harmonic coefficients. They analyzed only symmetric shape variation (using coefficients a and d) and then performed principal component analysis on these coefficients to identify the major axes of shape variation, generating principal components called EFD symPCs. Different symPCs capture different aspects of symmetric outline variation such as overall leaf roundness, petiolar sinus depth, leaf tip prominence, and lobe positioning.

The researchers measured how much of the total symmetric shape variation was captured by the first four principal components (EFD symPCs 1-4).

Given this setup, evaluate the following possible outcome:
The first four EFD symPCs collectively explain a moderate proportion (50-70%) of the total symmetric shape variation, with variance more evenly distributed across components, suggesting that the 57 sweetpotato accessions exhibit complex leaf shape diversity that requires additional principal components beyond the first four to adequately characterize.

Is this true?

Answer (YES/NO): NO